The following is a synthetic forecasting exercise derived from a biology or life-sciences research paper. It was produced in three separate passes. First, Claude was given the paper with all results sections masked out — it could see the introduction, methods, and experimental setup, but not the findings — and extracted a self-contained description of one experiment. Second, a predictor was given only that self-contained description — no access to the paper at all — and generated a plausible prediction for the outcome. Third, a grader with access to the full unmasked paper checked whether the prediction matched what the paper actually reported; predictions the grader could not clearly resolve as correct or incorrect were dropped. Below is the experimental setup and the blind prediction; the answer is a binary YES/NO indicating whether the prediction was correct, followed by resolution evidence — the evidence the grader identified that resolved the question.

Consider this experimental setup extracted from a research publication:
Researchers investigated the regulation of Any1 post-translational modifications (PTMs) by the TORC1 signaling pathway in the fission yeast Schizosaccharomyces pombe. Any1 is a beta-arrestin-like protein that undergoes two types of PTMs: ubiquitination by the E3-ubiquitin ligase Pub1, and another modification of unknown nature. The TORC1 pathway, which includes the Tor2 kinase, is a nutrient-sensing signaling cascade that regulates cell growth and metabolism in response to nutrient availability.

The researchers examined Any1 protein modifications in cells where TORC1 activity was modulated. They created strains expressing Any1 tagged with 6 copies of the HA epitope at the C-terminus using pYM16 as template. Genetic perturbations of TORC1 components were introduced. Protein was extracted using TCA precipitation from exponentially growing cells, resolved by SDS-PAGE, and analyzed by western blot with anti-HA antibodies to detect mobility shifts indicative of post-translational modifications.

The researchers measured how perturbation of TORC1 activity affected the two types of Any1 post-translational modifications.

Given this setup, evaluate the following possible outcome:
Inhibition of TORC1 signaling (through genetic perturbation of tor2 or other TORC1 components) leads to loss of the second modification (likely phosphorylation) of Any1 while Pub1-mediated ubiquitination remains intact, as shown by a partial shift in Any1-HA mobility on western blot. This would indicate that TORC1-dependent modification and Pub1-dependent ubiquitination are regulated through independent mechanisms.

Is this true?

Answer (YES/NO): NO